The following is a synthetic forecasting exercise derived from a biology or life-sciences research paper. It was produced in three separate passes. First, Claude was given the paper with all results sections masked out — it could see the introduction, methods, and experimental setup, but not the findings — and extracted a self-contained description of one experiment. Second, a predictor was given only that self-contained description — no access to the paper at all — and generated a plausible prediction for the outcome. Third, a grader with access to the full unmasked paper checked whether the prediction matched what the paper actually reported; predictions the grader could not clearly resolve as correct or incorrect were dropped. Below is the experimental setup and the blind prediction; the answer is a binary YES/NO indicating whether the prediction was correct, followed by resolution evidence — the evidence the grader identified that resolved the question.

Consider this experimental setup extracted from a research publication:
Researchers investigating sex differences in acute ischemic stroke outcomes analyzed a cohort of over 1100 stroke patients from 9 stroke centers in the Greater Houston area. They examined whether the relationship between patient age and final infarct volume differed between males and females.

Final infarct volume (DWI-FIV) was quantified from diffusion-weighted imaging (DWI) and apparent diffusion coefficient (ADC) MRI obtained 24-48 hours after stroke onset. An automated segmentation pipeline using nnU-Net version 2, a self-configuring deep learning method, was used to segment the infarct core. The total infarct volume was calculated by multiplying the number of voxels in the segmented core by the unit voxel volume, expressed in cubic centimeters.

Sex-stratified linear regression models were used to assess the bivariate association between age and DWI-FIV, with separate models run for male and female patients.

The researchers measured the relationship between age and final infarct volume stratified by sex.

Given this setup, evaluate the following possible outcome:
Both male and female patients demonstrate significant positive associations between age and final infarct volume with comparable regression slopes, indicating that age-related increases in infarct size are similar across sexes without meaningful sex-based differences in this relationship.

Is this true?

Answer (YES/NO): NO